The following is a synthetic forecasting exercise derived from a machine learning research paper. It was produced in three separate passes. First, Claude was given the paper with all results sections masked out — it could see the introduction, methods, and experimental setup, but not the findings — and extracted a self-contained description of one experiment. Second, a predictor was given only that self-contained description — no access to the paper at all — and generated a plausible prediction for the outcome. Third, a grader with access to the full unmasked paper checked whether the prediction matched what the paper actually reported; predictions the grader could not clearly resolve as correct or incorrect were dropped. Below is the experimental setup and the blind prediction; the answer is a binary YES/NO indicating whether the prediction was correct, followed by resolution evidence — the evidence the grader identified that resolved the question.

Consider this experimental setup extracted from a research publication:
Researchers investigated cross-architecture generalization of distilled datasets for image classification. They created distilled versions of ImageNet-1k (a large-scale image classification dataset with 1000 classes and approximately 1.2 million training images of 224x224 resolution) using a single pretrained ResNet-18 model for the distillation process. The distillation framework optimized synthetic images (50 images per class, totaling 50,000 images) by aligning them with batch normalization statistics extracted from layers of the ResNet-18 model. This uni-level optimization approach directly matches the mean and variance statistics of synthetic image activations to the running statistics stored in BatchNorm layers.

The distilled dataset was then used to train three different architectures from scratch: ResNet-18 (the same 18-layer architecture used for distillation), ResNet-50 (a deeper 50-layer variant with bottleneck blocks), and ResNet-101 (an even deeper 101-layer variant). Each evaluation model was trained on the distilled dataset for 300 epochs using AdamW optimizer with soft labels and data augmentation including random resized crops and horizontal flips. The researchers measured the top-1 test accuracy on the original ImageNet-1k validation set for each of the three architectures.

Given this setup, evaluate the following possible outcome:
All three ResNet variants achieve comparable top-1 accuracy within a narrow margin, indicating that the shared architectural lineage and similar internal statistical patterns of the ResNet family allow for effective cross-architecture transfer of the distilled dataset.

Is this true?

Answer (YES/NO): NO